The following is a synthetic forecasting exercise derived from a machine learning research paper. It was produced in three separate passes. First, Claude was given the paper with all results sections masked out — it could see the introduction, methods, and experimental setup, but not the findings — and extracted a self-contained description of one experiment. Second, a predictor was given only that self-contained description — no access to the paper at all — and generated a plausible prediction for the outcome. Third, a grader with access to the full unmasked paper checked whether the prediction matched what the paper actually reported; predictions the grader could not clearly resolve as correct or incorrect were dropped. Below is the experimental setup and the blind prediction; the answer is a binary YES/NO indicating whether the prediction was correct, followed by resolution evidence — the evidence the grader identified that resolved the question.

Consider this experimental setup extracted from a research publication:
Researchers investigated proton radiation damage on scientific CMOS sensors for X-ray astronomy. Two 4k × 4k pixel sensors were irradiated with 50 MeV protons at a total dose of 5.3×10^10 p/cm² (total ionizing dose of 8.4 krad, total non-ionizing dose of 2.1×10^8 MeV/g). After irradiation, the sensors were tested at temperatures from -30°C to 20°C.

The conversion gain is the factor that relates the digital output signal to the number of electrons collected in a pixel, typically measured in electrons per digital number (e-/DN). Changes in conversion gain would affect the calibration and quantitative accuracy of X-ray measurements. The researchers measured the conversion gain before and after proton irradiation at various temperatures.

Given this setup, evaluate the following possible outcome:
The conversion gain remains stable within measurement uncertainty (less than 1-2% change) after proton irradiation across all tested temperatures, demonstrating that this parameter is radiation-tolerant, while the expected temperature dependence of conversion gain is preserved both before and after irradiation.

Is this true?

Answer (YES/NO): YES